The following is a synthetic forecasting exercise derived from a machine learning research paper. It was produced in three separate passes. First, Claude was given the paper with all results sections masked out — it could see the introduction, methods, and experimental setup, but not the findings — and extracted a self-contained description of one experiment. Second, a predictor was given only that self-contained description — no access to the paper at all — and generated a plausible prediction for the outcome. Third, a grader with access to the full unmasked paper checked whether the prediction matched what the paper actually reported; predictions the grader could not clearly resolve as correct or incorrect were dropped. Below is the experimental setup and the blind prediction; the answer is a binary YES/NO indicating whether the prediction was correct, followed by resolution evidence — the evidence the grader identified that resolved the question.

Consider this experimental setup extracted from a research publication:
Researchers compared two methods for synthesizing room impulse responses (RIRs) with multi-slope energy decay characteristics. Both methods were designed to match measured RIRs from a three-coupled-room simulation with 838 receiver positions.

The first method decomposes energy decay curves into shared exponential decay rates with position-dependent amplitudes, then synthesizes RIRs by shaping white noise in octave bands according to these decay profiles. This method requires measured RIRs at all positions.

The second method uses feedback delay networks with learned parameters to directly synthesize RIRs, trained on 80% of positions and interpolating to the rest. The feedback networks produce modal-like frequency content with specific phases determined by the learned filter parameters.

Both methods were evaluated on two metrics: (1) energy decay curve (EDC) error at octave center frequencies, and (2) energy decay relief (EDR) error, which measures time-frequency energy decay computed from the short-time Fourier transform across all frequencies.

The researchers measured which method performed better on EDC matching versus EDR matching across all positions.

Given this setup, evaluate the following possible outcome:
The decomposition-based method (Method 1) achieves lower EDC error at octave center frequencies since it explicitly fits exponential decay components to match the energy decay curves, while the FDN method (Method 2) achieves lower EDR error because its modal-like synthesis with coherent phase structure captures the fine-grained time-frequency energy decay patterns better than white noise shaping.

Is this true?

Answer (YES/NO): YES